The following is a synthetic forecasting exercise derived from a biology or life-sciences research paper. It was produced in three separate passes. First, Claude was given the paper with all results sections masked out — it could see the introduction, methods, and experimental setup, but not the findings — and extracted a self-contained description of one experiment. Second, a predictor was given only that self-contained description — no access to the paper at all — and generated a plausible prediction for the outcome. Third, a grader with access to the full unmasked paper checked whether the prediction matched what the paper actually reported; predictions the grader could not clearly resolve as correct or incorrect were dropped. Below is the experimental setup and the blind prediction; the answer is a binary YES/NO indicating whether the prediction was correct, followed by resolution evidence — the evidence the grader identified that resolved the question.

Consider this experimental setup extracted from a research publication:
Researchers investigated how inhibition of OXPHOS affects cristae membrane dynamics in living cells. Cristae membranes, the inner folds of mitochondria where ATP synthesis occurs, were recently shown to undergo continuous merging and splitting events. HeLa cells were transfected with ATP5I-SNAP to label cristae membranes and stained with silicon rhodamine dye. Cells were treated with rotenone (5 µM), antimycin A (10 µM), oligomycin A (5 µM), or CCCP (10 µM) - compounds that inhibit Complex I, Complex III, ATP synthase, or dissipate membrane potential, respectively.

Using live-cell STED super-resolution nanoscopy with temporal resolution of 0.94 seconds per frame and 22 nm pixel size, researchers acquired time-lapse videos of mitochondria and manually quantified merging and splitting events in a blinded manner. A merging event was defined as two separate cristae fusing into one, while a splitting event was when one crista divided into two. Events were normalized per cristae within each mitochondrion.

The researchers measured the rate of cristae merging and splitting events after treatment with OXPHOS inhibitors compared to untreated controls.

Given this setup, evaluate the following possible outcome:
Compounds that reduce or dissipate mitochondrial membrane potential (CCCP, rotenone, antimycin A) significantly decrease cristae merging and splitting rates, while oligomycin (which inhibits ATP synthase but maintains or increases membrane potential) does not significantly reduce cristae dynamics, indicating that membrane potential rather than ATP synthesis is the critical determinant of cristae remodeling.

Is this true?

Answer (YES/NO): NO